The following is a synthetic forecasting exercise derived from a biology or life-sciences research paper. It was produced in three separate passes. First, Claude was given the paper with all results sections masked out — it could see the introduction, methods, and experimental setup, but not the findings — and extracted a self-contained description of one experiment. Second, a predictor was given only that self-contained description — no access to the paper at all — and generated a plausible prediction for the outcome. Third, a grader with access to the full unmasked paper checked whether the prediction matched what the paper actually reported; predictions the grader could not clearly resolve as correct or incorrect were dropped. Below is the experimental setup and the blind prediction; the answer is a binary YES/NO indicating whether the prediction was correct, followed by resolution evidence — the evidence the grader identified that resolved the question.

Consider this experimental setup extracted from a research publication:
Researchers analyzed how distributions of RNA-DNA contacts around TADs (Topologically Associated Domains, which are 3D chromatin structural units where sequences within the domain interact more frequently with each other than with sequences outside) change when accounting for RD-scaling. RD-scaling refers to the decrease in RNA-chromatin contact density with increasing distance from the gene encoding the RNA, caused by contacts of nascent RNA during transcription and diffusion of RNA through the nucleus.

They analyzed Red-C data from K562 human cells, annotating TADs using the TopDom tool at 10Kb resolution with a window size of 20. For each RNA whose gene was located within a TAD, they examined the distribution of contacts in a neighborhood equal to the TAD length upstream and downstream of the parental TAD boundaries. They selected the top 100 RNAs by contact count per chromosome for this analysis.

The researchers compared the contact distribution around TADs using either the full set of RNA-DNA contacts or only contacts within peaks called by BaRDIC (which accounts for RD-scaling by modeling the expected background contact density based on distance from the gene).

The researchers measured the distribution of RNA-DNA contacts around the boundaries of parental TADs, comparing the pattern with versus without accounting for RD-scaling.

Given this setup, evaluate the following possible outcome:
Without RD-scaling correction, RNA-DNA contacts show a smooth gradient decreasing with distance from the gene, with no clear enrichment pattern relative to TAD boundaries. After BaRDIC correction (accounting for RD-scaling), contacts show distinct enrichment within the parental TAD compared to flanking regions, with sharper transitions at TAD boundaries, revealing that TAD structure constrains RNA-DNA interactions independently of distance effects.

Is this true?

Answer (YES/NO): NO